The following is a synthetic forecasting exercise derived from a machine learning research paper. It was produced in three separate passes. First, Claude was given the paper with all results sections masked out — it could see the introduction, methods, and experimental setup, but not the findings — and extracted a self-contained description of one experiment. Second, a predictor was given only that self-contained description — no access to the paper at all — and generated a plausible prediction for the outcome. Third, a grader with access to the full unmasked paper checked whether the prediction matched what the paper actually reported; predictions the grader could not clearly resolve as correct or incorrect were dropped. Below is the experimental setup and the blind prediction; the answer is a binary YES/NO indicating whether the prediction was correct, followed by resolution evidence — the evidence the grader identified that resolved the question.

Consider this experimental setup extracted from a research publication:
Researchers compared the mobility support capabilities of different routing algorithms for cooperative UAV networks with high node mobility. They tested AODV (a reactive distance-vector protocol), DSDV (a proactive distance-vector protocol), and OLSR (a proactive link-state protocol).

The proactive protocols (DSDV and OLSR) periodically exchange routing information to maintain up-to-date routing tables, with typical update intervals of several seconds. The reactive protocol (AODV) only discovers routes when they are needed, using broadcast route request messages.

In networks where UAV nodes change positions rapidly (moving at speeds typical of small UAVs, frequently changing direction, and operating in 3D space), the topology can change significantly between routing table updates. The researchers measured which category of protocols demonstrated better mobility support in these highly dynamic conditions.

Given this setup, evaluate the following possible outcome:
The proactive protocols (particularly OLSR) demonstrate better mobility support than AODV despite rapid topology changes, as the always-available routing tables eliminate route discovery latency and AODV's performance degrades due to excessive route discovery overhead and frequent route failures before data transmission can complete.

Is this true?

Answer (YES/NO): NO